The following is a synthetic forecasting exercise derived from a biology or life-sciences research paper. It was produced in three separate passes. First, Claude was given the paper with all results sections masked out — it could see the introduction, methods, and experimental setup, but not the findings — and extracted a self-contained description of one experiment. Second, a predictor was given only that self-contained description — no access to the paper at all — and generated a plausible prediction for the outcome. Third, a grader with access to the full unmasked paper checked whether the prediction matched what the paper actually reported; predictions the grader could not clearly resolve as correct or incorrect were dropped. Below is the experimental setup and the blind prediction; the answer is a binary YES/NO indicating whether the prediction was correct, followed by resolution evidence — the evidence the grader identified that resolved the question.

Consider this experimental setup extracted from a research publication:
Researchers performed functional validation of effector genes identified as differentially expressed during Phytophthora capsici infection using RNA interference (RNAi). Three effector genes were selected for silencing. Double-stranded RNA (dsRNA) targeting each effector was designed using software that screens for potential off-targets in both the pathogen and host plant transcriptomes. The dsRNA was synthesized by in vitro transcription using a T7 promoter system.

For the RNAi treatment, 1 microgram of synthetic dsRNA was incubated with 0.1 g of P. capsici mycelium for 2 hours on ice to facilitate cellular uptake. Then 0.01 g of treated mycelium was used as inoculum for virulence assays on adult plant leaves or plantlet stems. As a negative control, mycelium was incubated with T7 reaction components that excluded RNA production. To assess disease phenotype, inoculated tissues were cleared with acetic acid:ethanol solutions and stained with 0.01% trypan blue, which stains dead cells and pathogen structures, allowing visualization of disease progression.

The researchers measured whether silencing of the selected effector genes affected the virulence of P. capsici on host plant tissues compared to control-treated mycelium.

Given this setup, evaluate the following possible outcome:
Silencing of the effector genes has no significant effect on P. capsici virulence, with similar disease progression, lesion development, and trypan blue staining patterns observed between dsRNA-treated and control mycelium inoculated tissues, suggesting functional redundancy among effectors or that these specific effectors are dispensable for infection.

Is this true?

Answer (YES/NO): NO